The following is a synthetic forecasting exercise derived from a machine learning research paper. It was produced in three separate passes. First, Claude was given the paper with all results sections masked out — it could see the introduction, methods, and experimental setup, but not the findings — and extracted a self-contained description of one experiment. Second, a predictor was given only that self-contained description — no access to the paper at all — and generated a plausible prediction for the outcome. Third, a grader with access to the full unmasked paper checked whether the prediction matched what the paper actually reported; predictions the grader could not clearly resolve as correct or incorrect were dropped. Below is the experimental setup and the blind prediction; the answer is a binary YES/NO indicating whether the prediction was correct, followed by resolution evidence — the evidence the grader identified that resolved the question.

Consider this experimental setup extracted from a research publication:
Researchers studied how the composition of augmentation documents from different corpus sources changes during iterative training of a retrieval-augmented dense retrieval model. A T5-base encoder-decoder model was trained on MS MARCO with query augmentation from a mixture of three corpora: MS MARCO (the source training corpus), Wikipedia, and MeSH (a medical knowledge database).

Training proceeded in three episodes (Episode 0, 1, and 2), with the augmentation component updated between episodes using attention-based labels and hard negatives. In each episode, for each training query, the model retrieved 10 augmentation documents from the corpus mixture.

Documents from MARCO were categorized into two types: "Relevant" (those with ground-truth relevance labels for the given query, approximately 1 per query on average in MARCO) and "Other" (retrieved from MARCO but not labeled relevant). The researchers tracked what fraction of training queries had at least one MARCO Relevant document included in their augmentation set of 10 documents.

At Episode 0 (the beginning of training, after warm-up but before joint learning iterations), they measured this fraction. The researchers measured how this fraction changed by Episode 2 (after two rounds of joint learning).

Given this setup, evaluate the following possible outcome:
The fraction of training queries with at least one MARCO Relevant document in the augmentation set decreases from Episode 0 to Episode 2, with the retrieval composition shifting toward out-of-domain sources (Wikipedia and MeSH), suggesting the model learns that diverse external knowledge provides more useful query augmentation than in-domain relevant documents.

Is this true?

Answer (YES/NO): NO